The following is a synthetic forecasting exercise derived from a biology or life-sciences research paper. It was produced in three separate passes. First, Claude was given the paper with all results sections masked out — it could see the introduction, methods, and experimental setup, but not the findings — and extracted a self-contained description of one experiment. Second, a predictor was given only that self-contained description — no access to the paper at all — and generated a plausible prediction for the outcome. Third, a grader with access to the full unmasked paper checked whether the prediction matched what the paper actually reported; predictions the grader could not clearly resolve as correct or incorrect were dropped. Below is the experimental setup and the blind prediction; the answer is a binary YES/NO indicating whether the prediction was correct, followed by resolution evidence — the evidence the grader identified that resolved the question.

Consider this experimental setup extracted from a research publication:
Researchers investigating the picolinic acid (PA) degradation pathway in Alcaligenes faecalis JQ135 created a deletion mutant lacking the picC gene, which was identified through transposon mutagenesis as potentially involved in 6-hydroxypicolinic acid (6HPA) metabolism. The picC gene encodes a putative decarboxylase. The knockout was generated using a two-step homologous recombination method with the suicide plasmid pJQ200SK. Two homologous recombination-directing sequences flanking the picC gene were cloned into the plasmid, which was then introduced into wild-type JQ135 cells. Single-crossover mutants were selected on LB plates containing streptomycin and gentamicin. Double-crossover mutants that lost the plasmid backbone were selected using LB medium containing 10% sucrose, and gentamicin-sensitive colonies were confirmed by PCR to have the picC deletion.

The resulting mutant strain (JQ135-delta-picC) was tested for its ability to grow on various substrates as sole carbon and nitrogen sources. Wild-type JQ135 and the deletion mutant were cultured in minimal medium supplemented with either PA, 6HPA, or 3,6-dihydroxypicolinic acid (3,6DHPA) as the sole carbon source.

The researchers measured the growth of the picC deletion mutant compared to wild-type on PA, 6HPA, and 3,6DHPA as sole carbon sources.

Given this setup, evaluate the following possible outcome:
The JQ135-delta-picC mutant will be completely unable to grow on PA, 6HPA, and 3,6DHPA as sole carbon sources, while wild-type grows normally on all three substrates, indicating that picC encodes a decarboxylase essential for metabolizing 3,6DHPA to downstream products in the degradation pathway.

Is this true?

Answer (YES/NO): YES